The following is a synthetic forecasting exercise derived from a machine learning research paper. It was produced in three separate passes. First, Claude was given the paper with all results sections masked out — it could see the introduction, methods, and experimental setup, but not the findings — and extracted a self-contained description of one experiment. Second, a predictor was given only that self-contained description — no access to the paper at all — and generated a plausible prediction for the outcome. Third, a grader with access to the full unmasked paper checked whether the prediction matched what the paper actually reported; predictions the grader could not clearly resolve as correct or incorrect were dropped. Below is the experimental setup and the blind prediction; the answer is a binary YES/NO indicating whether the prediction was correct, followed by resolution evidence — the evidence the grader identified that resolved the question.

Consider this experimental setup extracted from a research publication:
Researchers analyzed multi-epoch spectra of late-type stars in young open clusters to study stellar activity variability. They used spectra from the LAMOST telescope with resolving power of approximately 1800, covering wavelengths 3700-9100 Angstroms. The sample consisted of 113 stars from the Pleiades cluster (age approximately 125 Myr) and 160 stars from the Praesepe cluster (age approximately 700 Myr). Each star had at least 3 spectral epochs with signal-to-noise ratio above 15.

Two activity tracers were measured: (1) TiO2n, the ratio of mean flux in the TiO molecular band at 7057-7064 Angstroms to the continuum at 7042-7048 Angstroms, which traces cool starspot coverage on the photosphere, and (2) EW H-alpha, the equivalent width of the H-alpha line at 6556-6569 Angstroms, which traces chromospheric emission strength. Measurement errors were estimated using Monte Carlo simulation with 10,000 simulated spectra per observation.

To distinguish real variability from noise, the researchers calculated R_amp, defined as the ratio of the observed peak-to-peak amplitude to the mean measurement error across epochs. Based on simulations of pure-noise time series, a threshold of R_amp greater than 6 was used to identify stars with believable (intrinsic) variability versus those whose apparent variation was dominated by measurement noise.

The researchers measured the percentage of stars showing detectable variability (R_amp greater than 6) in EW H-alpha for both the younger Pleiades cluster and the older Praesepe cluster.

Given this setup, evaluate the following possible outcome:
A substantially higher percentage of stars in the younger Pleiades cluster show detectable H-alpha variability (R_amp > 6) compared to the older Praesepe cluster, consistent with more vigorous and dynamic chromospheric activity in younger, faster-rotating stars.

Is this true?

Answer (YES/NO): YES